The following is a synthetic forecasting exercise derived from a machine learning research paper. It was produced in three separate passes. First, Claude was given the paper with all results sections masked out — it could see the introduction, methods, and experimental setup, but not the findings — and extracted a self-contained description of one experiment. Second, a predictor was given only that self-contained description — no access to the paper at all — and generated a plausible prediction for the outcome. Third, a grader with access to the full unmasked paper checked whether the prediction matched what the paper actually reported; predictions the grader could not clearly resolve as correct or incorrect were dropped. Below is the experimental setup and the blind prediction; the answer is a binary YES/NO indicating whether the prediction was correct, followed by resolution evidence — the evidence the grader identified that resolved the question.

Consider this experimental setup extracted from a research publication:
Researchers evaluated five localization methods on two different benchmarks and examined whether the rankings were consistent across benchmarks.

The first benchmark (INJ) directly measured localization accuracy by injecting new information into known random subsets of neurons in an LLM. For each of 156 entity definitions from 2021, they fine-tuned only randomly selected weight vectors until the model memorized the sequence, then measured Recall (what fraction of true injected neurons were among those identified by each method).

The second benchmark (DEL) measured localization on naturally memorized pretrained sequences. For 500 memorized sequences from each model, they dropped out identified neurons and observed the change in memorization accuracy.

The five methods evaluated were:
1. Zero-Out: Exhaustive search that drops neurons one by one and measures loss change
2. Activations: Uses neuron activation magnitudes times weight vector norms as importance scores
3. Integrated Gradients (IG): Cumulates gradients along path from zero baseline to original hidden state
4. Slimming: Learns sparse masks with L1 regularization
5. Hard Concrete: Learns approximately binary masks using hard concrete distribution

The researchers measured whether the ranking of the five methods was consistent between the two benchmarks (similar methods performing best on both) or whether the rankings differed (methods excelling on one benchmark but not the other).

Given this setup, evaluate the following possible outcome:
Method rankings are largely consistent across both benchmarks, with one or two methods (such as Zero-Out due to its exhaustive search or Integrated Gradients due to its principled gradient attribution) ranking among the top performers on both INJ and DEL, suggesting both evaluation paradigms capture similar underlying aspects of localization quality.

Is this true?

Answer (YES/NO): NO